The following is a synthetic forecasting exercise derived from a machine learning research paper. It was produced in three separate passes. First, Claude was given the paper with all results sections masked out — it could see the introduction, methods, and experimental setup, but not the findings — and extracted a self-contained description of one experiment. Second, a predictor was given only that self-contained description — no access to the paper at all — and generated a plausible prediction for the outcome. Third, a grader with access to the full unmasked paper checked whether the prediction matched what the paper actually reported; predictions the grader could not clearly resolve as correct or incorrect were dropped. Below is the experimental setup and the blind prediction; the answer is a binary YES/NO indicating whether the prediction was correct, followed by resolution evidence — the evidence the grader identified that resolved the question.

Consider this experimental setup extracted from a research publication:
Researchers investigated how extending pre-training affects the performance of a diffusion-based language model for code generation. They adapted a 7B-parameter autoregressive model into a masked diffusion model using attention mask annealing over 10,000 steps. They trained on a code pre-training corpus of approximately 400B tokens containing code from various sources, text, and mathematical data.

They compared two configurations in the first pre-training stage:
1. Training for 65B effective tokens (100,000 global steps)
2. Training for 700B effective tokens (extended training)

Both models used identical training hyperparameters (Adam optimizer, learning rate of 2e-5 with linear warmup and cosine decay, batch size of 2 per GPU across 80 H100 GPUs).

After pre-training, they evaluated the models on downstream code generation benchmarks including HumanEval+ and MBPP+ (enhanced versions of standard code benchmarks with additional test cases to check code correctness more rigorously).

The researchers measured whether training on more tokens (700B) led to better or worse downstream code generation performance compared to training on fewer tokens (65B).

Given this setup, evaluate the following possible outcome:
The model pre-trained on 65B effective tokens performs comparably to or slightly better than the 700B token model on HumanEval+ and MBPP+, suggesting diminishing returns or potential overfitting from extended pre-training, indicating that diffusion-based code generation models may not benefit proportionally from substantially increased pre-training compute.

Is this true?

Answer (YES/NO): NO